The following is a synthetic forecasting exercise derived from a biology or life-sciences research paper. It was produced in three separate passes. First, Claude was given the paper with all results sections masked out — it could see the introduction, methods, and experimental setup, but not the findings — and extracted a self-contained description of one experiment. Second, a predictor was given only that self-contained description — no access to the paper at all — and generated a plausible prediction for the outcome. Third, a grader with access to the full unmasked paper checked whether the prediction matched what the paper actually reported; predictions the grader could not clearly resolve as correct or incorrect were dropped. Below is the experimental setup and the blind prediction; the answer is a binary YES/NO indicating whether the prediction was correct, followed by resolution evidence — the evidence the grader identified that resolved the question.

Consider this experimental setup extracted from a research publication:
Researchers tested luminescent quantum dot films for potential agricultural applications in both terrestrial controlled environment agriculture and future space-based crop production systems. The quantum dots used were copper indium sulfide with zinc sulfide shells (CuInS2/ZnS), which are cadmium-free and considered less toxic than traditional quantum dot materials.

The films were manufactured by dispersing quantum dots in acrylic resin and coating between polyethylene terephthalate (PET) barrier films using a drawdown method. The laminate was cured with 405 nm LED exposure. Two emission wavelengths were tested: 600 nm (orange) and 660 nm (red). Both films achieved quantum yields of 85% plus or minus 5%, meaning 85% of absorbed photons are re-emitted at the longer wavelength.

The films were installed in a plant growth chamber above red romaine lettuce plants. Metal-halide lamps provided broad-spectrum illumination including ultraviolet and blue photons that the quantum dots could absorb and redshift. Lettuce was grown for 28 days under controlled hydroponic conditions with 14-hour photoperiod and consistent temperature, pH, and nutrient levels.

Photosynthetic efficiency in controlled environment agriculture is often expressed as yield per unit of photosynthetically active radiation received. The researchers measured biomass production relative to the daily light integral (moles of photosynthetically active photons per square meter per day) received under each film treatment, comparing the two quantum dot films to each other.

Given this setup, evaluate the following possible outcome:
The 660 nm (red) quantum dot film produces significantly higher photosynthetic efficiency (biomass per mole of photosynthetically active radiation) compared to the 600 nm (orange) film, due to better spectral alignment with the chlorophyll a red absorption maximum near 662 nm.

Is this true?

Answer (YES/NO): YES